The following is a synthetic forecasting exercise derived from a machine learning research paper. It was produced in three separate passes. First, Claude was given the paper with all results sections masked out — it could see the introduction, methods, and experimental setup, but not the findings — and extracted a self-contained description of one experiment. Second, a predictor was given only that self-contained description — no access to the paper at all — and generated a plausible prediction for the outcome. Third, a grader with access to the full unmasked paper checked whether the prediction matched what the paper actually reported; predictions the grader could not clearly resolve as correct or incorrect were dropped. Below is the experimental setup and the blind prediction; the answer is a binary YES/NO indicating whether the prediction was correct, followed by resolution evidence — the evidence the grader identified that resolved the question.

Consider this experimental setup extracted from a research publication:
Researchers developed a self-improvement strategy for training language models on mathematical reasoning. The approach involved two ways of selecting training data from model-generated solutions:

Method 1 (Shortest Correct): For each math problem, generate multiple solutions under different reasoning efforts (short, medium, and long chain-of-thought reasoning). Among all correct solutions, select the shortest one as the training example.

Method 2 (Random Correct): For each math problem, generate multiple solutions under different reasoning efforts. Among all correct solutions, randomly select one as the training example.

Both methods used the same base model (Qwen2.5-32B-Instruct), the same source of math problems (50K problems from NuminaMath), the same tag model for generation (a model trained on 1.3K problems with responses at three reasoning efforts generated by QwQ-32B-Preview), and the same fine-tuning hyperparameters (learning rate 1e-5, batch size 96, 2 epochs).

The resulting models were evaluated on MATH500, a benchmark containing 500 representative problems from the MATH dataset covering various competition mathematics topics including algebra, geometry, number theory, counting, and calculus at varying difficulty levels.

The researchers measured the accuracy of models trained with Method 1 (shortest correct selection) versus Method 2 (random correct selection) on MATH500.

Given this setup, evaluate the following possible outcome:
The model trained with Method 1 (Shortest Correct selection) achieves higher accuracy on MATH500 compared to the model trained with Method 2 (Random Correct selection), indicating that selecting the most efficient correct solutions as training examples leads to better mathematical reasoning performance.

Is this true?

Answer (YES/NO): YES